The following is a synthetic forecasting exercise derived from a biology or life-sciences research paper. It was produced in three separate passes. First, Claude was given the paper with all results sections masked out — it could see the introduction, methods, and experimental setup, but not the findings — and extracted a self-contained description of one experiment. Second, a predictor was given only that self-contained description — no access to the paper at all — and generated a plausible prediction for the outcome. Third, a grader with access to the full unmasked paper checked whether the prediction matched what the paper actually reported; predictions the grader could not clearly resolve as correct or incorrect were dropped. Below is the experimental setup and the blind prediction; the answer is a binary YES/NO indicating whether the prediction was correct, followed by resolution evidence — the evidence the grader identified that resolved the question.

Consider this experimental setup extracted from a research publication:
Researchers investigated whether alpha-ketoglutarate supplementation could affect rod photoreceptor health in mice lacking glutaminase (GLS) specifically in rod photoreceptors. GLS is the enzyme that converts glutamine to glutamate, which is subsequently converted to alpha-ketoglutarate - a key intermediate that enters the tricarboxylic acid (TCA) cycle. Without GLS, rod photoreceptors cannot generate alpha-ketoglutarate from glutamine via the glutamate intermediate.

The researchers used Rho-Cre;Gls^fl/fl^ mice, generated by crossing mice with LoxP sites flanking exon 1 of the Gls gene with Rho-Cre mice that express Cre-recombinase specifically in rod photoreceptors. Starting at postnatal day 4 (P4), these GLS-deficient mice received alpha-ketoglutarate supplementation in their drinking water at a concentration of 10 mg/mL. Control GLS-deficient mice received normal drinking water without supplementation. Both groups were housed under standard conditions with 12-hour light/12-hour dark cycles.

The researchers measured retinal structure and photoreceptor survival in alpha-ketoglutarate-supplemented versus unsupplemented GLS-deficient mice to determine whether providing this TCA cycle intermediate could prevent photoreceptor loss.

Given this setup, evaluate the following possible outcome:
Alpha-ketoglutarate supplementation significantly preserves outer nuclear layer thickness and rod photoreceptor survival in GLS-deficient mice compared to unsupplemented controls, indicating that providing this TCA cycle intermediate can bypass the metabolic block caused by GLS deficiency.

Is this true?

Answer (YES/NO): NO